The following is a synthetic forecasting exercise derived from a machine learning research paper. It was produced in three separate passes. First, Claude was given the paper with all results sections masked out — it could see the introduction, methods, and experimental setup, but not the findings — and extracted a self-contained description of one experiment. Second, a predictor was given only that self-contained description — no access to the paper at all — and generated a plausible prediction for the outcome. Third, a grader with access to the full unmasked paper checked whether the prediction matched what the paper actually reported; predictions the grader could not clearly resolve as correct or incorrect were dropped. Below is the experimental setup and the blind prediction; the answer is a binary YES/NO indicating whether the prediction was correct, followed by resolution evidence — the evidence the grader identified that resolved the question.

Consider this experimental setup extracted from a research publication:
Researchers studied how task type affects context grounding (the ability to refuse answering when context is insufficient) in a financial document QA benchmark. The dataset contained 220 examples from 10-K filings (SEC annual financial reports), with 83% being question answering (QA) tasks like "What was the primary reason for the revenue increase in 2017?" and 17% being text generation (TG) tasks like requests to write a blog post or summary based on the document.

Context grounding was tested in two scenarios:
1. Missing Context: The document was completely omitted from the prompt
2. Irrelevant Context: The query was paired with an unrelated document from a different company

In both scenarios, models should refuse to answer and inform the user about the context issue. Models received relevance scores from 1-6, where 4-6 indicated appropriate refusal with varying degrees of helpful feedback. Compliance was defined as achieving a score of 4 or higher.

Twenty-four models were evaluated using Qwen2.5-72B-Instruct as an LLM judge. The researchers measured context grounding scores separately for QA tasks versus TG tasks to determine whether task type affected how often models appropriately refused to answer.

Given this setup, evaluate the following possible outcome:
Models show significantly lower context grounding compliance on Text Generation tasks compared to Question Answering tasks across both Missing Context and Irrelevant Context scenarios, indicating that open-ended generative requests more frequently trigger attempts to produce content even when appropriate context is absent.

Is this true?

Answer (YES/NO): YES